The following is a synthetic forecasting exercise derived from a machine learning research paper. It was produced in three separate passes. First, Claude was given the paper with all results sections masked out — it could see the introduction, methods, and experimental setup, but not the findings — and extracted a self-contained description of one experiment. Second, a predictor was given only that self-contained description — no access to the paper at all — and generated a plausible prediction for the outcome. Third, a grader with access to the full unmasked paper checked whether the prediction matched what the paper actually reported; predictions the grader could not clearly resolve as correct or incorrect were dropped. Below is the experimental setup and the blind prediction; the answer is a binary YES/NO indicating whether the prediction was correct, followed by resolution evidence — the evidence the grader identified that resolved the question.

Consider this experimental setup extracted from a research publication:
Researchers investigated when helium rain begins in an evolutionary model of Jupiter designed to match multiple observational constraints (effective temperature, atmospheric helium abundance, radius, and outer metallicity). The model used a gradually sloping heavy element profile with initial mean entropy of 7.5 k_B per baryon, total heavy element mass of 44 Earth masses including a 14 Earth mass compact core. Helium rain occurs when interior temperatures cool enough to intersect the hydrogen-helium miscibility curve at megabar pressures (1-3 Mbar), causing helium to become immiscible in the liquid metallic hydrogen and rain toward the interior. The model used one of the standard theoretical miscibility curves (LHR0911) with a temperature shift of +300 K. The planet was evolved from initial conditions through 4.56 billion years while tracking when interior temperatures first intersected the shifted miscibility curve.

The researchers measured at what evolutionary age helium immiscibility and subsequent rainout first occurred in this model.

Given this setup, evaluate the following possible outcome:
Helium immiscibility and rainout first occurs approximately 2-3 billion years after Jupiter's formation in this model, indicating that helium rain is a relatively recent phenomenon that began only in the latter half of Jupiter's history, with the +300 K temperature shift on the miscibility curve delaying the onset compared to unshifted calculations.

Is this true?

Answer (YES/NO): NO